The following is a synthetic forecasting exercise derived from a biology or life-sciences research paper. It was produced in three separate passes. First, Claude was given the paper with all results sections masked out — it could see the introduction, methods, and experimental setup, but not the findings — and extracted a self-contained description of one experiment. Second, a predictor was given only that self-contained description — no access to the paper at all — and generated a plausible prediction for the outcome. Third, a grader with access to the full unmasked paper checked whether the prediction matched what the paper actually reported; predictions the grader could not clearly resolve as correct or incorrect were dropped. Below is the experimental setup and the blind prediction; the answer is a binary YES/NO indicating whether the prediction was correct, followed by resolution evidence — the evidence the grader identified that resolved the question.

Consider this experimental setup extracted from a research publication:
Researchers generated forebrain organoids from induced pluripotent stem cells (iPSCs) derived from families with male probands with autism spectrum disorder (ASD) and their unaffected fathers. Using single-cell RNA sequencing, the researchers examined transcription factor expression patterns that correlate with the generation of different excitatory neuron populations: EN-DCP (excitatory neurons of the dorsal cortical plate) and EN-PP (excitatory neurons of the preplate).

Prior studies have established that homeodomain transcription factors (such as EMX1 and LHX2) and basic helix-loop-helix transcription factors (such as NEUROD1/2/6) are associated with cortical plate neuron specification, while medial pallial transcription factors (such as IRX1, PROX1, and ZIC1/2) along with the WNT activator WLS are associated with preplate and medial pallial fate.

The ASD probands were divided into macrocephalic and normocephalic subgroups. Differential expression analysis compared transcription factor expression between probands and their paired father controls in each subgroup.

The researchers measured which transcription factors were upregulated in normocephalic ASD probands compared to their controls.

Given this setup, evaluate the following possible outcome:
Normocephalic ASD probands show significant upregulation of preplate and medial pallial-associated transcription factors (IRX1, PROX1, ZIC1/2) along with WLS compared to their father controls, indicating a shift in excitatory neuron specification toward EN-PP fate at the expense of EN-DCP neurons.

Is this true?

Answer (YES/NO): YES